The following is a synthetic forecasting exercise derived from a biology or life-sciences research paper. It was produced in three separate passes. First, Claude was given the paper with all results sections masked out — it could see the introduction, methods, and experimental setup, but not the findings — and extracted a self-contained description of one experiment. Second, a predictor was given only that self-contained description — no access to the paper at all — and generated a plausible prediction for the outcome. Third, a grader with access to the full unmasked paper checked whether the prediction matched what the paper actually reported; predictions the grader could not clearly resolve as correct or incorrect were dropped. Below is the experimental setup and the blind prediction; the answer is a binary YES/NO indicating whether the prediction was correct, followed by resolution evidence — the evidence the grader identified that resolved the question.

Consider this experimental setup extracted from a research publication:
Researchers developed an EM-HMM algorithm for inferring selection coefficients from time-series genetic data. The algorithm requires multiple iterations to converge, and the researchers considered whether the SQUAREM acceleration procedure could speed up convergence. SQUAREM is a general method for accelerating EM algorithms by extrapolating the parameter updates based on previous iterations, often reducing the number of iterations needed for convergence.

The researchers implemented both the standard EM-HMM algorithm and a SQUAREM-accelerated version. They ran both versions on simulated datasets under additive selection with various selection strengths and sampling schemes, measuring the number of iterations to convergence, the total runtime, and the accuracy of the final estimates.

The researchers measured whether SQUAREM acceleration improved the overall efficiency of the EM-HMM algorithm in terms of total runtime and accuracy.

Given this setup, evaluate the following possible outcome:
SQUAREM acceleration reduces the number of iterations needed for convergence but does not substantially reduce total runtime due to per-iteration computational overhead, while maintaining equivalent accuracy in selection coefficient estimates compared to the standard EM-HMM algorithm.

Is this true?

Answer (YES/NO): YES